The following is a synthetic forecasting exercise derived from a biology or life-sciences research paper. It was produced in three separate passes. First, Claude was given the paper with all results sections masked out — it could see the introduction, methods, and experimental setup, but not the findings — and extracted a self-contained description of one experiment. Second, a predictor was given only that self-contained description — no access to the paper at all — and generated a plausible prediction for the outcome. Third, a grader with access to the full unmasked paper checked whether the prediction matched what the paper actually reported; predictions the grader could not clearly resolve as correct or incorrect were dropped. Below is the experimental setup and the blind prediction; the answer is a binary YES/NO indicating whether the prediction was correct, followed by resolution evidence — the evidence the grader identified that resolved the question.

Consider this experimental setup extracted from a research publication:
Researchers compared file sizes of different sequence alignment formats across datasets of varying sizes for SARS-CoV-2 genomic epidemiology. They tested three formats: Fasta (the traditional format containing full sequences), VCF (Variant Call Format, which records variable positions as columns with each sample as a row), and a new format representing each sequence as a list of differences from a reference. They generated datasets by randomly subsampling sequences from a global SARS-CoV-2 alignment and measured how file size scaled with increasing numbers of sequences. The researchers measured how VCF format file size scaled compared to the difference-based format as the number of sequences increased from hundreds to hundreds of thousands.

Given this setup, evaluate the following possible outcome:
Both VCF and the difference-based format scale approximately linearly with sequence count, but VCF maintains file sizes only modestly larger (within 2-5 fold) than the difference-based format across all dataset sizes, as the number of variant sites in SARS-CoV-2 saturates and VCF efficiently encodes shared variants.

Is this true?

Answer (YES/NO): NO